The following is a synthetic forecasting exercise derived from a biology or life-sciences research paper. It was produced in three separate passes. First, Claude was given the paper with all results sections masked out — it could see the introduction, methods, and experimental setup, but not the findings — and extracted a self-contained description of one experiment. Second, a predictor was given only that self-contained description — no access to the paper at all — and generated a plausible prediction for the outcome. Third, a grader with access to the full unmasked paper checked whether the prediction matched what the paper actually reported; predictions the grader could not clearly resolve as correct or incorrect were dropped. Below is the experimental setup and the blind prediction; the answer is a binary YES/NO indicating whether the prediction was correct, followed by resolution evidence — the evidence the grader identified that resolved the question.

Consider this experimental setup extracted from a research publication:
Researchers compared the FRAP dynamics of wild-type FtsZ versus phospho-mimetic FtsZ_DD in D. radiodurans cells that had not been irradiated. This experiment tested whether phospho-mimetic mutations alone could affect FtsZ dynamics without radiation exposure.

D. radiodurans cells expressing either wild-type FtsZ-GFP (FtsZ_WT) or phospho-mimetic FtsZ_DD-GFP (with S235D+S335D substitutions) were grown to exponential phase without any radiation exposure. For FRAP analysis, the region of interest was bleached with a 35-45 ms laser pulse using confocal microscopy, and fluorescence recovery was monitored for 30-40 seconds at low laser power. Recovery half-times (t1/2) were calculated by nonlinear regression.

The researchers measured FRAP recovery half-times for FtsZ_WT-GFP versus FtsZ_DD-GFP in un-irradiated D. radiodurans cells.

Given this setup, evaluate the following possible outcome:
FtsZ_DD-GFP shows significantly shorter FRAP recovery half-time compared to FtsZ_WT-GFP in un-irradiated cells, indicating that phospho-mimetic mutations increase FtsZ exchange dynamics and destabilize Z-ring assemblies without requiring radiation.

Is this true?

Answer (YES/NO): NO